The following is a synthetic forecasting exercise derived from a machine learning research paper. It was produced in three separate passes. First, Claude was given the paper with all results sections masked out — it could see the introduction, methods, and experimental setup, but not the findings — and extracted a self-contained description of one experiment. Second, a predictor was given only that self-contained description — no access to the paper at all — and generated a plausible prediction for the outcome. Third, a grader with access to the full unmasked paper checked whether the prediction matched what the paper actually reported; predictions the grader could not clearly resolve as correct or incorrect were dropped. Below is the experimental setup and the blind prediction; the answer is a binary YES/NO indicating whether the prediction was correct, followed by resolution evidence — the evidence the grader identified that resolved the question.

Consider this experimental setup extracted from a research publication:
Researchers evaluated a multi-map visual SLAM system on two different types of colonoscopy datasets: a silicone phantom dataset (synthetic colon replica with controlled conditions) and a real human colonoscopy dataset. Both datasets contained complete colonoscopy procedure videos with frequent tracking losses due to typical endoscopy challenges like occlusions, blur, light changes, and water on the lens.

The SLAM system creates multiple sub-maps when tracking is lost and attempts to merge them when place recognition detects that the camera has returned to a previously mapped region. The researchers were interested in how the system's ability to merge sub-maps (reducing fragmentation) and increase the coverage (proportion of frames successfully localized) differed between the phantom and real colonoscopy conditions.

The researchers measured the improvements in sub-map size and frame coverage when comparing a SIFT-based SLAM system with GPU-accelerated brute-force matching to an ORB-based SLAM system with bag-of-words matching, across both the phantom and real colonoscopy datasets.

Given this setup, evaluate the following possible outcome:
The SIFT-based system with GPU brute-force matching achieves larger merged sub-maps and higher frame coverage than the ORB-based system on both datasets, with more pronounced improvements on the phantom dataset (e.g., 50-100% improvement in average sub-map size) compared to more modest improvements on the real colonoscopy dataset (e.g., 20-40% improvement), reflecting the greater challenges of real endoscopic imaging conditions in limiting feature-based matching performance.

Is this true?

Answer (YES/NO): NO